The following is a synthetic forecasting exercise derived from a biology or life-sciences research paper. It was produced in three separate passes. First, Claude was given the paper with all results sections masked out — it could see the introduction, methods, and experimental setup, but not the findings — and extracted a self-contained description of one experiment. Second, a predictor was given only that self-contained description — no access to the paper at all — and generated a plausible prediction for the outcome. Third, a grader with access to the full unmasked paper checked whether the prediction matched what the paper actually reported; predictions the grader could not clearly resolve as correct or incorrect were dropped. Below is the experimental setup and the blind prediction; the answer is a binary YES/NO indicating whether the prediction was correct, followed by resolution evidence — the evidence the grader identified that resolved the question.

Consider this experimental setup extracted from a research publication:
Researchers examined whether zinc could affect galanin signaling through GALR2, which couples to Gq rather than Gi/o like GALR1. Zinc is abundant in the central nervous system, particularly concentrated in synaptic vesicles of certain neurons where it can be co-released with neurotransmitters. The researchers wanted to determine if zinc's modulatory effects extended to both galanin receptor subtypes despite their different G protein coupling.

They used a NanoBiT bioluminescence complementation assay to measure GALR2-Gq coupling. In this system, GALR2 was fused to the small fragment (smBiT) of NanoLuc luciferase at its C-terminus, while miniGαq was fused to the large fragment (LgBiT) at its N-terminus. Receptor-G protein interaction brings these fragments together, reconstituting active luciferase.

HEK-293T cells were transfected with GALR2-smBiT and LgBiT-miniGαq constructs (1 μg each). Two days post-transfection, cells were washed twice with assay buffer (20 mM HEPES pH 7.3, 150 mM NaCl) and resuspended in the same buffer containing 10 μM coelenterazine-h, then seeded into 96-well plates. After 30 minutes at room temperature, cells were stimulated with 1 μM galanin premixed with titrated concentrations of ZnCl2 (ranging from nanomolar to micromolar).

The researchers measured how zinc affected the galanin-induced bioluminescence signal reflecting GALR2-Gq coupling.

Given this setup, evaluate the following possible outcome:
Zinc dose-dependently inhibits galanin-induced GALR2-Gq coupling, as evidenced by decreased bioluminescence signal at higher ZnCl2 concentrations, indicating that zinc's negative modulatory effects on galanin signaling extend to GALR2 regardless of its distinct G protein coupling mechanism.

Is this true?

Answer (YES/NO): NO